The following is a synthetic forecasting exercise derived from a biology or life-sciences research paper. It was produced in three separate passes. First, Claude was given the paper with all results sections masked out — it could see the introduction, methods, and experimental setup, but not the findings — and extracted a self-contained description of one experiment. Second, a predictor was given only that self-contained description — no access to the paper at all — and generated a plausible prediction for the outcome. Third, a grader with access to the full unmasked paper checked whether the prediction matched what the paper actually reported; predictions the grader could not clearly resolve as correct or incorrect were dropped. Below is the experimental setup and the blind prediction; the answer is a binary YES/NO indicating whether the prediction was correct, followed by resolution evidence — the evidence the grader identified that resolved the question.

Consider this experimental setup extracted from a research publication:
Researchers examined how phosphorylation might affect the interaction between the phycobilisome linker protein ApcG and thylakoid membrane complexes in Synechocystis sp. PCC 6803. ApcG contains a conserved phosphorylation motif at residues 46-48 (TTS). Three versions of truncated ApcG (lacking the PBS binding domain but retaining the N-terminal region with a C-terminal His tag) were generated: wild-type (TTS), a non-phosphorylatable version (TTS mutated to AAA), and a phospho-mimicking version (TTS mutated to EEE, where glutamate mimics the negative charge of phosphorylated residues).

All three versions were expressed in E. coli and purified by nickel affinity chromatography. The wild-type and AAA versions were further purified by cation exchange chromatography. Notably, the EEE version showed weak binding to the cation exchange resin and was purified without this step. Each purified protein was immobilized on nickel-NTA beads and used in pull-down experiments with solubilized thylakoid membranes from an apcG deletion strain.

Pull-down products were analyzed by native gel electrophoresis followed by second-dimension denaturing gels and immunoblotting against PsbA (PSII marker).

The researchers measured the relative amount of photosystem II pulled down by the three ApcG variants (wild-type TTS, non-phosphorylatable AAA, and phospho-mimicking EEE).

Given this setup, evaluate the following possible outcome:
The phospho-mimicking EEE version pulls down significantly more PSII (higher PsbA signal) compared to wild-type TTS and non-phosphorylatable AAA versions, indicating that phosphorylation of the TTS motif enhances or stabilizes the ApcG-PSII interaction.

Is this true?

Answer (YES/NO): NO